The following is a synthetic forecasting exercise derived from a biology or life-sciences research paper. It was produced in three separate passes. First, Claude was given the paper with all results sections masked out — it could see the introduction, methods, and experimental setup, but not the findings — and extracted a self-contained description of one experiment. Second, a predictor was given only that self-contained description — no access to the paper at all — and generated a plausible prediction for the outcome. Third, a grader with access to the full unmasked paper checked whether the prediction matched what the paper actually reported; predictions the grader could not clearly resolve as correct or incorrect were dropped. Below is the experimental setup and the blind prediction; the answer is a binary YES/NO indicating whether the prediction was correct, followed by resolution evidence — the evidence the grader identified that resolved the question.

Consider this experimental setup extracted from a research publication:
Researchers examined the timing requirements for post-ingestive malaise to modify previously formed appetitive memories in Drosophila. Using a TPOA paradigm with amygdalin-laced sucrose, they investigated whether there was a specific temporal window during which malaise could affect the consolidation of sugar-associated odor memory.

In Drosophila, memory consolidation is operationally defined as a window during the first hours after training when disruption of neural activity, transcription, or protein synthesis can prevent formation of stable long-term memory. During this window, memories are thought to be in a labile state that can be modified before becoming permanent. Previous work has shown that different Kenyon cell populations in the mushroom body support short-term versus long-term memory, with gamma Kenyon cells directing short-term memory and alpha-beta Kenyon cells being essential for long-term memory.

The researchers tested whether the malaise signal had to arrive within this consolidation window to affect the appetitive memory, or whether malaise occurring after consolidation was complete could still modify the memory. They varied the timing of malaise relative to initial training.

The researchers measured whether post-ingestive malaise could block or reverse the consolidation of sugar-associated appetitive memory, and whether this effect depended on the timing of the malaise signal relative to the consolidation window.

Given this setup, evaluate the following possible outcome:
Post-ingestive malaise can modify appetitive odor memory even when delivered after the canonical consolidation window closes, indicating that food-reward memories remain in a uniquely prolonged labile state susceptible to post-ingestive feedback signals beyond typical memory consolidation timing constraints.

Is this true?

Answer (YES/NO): NO